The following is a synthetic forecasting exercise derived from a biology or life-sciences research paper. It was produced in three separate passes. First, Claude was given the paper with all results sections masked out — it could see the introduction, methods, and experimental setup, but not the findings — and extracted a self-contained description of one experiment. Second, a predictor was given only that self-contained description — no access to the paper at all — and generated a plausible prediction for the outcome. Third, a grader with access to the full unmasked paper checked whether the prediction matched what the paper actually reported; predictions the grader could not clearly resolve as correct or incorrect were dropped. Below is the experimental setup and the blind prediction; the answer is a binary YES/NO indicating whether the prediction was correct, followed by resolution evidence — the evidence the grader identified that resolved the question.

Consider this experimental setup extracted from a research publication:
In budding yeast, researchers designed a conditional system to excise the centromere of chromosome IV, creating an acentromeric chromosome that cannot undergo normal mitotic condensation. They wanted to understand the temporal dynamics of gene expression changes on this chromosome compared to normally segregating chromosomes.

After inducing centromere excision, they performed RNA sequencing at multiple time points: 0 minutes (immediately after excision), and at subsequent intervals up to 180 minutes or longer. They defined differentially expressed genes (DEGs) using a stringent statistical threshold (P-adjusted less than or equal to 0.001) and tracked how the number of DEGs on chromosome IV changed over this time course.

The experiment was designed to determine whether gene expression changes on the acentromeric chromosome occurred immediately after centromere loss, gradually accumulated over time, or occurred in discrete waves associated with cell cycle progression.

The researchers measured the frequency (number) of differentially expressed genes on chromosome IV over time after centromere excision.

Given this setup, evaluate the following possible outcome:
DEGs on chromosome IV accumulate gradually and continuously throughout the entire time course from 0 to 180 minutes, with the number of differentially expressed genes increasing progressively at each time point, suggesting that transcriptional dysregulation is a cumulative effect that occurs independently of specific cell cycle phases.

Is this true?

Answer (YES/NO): NO